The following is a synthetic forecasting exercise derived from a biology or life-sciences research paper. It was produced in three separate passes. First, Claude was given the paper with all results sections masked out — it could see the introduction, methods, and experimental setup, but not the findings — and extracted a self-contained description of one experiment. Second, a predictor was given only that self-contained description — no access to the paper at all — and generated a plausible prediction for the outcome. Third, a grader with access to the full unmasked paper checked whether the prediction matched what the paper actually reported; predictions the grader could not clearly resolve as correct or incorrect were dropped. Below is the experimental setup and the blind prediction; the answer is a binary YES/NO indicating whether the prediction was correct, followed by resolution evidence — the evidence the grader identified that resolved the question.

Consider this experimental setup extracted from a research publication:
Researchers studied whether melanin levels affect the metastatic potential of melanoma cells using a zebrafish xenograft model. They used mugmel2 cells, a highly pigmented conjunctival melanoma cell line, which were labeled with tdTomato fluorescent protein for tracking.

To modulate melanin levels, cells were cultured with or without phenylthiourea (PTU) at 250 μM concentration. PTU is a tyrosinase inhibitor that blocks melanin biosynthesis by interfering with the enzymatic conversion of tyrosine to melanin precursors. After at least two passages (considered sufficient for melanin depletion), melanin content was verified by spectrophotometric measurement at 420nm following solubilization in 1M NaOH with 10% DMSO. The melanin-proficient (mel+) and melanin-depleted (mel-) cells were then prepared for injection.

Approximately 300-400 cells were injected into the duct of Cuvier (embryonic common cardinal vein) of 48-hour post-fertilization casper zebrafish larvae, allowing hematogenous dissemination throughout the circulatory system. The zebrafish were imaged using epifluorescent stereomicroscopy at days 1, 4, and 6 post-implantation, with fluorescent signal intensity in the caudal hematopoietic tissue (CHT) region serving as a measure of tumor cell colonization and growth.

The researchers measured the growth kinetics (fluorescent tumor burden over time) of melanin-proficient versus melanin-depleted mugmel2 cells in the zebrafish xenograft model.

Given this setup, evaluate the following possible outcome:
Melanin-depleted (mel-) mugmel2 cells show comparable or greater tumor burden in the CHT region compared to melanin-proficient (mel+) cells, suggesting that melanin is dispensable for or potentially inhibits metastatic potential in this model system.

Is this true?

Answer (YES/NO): NO